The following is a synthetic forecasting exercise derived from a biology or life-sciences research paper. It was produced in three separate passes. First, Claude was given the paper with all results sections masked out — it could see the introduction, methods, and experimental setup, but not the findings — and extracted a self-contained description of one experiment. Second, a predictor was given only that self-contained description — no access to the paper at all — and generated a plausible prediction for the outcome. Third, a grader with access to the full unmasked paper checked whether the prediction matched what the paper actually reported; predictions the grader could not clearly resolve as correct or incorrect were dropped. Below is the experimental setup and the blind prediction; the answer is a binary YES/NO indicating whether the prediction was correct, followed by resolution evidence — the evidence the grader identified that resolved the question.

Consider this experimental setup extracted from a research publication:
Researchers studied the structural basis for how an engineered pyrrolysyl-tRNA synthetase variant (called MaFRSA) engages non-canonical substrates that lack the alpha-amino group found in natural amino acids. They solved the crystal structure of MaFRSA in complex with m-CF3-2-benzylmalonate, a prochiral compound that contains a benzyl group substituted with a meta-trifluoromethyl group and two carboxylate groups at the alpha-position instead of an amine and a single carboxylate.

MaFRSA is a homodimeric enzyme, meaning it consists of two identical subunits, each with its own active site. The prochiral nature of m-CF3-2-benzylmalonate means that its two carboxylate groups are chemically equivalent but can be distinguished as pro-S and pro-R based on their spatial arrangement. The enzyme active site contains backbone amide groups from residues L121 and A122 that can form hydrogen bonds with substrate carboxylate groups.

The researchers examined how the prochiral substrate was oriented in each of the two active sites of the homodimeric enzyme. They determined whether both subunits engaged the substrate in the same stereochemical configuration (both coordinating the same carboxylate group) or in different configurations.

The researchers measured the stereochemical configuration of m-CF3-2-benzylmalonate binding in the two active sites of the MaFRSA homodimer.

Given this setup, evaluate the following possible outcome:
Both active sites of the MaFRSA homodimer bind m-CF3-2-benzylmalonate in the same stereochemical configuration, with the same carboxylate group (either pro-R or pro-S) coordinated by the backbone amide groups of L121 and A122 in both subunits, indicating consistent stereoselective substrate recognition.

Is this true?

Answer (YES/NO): NO